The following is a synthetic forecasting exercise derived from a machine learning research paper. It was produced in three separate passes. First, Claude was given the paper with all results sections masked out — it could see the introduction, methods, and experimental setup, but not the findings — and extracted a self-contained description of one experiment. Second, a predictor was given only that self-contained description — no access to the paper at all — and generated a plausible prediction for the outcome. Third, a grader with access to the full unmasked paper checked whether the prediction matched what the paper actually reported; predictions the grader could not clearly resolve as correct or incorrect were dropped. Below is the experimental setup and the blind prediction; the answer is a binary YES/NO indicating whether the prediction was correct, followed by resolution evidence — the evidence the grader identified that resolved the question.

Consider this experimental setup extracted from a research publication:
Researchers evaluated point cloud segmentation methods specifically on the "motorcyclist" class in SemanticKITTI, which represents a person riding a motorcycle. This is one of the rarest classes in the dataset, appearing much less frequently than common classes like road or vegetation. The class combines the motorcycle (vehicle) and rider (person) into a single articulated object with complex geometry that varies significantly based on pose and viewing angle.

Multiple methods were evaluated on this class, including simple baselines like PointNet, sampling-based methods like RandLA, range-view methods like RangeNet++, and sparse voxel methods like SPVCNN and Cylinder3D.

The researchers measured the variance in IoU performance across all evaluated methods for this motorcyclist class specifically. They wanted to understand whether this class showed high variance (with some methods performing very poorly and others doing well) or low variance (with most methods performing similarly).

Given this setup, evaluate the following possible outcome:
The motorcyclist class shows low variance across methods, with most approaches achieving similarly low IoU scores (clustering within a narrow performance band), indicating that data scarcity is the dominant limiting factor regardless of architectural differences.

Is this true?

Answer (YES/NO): NO